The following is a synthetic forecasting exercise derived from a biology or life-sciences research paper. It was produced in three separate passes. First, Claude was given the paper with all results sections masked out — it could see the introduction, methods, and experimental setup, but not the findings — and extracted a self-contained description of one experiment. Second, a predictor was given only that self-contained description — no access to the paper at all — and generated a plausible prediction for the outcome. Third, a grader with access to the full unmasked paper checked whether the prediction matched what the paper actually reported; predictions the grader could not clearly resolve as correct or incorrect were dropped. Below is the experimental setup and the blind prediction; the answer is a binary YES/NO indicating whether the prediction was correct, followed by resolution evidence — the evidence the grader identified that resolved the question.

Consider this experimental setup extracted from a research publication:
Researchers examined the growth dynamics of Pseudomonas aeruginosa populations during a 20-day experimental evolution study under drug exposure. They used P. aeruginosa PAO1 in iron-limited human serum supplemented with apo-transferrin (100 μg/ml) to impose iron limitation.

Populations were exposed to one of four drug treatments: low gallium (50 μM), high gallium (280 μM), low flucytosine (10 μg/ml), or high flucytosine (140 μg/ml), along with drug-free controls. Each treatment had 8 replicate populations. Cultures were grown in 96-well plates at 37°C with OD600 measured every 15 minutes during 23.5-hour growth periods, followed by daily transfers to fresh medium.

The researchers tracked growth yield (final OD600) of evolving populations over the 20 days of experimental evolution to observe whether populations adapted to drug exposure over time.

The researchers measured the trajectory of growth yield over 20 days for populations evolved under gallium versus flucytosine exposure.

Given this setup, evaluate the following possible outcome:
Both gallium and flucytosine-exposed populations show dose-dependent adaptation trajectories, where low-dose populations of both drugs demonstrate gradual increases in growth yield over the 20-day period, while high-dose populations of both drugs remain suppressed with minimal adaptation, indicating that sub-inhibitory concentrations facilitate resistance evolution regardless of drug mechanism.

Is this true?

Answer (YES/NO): NO